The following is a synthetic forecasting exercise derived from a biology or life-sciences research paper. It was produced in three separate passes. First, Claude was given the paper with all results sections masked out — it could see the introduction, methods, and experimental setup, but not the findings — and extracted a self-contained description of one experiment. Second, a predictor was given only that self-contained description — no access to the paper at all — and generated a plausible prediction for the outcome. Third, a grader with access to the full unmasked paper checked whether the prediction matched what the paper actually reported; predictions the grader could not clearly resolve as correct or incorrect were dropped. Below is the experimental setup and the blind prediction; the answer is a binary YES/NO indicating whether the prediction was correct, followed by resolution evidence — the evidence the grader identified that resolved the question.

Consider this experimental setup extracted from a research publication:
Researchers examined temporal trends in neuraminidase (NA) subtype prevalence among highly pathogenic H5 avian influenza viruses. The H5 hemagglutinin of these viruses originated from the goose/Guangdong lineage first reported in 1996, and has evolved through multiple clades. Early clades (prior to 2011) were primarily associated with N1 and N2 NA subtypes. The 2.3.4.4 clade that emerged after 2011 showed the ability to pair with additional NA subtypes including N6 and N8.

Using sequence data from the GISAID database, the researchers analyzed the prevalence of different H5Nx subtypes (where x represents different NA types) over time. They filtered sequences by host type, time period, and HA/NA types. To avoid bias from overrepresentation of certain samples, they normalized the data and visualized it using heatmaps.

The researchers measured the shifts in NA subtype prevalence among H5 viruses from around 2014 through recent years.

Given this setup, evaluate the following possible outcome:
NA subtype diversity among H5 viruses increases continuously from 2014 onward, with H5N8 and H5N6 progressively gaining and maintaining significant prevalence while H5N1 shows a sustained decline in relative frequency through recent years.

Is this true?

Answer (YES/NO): NO